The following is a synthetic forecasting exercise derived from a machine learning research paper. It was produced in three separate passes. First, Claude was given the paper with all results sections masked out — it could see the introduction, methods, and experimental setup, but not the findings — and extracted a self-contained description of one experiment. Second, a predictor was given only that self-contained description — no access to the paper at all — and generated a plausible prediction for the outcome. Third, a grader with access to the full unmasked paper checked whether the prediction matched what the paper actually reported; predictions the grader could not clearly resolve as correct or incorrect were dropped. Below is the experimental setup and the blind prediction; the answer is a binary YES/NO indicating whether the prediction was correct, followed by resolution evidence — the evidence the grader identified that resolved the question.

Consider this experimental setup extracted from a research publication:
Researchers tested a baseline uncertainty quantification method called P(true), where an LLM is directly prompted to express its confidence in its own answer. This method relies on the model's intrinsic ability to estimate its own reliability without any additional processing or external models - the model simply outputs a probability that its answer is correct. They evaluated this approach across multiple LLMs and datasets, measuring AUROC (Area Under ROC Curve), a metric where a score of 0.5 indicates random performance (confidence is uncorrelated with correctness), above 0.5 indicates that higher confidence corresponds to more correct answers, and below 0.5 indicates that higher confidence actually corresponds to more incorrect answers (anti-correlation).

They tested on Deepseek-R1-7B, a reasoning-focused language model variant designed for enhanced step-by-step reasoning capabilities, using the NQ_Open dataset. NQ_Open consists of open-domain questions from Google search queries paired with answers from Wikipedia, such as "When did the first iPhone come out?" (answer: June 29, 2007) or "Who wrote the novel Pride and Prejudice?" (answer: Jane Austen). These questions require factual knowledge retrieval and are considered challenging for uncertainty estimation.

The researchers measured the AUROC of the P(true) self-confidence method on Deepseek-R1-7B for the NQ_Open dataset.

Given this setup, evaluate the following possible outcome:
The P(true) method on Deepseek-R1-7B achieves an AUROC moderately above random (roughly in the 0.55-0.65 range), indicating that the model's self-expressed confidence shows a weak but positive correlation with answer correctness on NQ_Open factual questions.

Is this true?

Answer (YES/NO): NO